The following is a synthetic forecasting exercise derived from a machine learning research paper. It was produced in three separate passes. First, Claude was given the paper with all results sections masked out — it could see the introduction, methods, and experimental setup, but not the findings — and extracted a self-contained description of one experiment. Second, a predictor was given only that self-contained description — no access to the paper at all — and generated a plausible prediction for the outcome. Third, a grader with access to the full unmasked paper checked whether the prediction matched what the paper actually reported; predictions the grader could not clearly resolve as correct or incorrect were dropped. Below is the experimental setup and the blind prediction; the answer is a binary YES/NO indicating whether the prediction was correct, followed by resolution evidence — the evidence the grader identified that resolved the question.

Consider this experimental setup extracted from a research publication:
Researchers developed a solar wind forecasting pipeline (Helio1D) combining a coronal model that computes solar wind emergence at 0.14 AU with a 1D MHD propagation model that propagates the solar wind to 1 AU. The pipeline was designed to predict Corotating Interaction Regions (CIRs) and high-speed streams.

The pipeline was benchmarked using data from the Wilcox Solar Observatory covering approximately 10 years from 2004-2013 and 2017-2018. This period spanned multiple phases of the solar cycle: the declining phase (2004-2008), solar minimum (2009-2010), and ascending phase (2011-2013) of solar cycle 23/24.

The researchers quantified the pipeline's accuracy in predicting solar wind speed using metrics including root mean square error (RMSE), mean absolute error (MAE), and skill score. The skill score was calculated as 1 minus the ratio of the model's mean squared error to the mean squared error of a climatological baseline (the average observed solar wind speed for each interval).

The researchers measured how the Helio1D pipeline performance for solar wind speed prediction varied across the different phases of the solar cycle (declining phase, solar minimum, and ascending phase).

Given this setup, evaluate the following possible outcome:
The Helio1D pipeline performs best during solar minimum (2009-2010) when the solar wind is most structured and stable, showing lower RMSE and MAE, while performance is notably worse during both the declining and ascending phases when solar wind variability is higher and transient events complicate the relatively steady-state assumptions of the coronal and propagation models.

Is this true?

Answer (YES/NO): NO